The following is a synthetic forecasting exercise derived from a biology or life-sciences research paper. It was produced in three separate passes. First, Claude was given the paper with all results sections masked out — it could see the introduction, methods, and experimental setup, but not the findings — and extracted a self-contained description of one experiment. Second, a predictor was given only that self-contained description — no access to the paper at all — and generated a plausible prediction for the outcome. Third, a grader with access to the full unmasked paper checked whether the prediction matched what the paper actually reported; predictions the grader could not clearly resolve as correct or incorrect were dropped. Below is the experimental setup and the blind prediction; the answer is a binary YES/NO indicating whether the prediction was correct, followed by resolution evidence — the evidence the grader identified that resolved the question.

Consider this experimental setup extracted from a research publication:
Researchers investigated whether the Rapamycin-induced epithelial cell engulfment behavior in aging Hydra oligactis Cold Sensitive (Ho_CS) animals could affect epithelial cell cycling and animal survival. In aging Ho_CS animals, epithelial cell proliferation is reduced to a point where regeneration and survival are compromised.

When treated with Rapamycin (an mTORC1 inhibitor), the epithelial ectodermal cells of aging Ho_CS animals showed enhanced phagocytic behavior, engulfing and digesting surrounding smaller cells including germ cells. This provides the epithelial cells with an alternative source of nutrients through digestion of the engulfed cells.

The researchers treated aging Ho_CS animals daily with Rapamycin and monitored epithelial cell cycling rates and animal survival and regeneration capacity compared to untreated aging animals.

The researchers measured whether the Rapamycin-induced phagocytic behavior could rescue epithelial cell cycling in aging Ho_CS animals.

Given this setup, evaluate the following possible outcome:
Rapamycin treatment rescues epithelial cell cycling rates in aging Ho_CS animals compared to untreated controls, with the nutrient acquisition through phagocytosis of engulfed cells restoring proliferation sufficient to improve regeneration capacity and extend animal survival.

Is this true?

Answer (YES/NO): YES